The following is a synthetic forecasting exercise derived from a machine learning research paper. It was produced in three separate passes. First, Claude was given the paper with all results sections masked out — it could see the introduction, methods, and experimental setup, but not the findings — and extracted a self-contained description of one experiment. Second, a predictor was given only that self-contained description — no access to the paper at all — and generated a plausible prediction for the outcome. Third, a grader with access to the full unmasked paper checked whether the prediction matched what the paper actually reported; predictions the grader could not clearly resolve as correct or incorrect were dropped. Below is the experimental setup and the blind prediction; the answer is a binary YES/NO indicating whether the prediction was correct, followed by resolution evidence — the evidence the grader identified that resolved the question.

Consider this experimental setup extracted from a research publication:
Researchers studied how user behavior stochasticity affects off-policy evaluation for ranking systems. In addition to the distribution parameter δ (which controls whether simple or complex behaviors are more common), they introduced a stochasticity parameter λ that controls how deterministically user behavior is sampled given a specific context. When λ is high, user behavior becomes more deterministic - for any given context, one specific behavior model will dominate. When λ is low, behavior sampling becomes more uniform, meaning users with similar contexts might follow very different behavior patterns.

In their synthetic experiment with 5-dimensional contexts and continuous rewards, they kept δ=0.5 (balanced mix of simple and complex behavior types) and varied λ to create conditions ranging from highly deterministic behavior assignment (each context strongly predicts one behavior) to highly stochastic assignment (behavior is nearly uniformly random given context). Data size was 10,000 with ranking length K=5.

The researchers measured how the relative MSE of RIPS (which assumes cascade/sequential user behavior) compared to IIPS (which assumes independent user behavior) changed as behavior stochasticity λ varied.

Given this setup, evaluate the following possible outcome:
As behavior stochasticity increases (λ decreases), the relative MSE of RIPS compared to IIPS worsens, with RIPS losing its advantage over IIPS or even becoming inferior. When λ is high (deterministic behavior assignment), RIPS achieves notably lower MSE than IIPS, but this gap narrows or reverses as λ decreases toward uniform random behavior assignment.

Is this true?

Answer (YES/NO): NO